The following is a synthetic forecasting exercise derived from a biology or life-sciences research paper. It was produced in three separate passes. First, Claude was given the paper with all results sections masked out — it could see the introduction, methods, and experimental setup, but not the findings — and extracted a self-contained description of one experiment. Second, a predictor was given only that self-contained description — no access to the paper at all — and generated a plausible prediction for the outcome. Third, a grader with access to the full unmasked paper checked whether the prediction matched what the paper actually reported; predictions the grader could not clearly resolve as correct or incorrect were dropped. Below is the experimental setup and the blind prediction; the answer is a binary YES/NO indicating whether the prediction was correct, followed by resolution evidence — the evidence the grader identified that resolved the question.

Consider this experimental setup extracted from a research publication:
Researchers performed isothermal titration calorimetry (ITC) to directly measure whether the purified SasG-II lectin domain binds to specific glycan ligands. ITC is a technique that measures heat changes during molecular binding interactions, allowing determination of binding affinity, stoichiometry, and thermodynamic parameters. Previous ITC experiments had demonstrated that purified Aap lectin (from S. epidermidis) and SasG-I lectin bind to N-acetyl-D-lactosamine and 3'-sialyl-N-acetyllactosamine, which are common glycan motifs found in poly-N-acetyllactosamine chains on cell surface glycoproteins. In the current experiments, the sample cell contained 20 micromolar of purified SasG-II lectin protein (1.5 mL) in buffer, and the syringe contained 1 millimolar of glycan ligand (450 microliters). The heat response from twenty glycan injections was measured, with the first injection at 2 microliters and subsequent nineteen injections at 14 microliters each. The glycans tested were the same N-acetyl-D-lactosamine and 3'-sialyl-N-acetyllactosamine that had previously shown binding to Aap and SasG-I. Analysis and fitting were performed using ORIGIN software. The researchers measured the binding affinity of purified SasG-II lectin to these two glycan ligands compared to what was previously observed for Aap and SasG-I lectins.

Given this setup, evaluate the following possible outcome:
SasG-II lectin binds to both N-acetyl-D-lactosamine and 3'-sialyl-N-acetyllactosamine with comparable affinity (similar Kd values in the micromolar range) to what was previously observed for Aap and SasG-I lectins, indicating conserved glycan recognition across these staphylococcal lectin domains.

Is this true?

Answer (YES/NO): NO